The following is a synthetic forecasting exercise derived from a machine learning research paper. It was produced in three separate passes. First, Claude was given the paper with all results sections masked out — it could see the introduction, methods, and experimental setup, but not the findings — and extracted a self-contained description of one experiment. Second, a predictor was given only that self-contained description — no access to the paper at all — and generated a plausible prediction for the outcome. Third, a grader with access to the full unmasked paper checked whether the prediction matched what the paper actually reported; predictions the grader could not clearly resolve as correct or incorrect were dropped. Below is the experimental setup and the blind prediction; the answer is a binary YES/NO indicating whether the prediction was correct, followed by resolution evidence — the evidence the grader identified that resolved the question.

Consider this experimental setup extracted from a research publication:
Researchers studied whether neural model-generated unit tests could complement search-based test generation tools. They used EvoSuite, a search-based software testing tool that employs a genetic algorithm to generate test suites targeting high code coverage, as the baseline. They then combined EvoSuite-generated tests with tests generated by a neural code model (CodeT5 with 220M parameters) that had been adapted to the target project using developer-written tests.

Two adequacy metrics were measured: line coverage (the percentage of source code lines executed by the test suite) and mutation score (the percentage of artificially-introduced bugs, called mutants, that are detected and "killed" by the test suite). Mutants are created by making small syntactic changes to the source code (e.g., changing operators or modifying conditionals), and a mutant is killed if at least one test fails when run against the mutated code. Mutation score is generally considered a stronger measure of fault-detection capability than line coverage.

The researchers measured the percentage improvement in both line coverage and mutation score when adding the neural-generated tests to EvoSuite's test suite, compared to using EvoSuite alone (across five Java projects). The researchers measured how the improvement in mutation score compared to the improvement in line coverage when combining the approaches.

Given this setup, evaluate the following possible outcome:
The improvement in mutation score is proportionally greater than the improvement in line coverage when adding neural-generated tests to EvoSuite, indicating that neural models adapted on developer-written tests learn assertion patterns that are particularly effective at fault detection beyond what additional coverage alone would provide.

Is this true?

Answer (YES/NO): NO